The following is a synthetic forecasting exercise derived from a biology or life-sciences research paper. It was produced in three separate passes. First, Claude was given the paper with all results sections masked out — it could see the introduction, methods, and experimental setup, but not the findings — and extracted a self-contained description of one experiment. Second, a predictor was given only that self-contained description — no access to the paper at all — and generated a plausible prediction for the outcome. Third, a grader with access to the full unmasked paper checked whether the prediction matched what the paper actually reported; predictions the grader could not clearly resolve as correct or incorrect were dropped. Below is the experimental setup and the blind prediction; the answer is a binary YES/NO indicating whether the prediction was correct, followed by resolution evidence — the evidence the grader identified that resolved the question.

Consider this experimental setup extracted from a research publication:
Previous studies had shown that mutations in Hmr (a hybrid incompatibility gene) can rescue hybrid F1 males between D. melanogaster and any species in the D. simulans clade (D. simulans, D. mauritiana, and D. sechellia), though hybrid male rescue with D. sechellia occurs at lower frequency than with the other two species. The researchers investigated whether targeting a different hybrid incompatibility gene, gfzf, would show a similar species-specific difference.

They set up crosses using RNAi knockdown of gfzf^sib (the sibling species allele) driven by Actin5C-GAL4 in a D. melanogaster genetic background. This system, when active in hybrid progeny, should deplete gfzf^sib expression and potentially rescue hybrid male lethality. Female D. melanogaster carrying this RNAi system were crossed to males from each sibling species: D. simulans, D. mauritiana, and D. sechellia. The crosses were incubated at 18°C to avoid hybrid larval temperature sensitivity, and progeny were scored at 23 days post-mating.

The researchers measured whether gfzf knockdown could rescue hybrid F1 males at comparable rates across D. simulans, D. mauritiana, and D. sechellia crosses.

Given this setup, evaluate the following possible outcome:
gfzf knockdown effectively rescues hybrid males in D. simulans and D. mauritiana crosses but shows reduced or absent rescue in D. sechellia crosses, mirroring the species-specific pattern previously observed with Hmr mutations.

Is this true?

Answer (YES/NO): NO